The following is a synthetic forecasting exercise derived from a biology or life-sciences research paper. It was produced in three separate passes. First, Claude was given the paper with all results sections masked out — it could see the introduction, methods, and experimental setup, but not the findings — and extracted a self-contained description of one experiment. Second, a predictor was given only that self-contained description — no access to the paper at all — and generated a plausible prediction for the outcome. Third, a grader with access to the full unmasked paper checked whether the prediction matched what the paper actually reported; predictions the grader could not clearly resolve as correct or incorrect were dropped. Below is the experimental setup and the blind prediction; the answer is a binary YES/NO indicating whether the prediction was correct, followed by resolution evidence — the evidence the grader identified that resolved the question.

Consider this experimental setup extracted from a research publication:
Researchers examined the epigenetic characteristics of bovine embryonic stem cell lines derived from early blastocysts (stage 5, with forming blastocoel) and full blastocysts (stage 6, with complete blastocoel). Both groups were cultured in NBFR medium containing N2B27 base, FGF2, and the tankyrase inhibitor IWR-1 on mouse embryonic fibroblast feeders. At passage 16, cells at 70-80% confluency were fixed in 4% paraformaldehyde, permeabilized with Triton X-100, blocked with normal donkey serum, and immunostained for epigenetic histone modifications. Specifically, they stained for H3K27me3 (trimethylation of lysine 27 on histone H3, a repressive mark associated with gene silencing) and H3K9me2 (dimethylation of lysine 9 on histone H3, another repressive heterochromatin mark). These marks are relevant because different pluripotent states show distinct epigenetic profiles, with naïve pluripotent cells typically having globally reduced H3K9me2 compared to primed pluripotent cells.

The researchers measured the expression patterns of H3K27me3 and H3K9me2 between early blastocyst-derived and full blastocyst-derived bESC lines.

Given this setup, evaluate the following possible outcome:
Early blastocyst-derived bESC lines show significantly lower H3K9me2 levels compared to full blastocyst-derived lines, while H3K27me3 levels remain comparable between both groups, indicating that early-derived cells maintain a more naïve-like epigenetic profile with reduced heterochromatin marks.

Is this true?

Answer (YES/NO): NO